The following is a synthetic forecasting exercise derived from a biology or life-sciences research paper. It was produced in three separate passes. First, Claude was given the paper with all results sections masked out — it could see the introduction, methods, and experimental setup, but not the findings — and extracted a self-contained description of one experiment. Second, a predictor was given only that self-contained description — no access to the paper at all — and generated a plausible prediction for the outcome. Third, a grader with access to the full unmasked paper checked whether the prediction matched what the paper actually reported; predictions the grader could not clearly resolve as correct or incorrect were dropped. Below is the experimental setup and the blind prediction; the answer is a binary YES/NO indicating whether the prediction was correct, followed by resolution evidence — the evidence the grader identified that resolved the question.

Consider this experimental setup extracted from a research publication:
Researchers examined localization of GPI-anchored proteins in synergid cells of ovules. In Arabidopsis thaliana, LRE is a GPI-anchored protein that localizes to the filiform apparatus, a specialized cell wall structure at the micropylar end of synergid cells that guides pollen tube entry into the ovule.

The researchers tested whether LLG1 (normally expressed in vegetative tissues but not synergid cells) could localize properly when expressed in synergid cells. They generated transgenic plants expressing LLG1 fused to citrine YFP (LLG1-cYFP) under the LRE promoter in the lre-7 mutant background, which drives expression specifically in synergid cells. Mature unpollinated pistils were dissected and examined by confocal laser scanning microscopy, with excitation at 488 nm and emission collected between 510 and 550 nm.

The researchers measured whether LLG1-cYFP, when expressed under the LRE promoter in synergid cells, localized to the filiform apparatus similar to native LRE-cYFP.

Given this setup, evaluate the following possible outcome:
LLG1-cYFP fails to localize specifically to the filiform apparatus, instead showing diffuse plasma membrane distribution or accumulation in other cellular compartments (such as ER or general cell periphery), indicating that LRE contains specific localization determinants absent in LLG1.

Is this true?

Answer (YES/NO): NO